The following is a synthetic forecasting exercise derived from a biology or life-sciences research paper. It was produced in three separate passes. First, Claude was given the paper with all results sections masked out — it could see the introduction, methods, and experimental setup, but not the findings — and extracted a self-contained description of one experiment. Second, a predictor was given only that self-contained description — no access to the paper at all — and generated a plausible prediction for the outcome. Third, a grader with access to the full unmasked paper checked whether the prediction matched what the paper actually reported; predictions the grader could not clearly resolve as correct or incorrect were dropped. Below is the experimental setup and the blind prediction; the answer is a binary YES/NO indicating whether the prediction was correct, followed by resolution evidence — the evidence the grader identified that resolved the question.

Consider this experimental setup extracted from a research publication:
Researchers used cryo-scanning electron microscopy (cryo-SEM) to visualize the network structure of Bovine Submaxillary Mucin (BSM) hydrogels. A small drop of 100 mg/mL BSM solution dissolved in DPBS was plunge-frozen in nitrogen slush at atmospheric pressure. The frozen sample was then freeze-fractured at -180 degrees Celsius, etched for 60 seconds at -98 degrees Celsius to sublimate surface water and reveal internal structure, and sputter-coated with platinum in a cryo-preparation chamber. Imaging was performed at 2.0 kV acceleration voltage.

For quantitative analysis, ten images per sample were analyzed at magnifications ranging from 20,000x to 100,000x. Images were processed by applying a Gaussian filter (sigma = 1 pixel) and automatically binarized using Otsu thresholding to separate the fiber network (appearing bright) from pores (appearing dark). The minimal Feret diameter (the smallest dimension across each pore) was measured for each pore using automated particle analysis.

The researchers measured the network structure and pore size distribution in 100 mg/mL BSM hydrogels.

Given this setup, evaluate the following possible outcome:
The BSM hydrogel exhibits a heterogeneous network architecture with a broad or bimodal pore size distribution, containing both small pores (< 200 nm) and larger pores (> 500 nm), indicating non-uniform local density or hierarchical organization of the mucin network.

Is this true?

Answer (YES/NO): NO